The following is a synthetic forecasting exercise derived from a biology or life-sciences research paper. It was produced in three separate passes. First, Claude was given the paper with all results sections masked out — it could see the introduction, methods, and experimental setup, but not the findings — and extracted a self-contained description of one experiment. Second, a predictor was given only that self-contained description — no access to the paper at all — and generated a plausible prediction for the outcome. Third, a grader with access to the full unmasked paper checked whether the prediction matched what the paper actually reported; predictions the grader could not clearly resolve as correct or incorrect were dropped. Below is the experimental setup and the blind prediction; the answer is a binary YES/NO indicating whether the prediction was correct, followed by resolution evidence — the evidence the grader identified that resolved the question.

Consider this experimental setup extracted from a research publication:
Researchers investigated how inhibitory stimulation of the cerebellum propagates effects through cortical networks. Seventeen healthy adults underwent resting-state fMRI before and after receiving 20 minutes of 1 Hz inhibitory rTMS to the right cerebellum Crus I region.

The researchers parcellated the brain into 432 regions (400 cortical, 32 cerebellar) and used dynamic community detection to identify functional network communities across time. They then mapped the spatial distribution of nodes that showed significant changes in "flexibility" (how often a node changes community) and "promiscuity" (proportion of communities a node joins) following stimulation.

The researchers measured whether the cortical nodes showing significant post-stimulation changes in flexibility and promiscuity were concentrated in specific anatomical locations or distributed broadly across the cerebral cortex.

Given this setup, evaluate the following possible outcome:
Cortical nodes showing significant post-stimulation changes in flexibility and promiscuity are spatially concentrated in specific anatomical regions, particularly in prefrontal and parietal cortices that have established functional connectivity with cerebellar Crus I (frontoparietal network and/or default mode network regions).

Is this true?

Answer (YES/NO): NO